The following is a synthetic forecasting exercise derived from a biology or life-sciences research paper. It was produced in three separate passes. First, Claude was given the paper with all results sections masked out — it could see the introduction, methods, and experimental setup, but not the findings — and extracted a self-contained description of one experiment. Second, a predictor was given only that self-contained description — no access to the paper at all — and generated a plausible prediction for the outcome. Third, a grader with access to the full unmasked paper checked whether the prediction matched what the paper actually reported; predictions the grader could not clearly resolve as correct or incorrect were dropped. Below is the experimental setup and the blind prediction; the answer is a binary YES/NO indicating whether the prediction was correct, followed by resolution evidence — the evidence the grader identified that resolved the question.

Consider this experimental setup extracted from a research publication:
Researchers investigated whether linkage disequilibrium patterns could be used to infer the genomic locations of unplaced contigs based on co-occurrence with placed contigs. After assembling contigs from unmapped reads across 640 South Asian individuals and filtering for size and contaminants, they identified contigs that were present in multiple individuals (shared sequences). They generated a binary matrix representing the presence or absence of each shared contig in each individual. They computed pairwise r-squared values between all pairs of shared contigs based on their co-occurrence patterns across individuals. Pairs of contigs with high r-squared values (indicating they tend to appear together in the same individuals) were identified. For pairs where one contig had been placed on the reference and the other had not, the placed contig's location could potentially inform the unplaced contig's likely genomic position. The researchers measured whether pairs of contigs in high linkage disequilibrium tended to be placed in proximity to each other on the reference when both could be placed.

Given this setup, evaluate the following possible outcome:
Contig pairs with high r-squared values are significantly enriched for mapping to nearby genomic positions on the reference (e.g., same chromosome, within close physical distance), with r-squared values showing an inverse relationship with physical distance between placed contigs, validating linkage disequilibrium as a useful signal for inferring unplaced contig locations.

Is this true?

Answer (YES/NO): NO